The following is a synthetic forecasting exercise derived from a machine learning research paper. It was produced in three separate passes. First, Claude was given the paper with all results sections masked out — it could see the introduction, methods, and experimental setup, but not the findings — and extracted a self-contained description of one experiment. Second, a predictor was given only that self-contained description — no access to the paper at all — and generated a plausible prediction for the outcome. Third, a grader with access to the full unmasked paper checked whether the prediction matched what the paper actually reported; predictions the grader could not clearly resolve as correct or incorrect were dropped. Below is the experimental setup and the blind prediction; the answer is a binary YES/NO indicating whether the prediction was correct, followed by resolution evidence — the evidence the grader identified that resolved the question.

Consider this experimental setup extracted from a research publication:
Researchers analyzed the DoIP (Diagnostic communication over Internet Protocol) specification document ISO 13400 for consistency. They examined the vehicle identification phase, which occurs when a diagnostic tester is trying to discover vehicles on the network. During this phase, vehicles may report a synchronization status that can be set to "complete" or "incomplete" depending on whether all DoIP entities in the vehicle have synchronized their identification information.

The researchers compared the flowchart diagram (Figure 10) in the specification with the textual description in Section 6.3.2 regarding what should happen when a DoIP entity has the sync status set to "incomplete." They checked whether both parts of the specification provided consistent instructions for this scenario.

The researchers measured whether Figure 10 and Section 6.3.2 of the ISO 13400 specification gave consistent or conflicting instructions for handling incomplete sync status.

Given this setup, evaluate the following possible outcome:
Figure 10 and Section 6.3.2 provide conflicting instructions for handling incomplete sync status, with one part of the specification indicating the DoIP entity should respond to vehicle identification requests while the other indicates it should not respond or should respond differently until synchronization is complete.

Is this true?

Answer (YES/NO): NO